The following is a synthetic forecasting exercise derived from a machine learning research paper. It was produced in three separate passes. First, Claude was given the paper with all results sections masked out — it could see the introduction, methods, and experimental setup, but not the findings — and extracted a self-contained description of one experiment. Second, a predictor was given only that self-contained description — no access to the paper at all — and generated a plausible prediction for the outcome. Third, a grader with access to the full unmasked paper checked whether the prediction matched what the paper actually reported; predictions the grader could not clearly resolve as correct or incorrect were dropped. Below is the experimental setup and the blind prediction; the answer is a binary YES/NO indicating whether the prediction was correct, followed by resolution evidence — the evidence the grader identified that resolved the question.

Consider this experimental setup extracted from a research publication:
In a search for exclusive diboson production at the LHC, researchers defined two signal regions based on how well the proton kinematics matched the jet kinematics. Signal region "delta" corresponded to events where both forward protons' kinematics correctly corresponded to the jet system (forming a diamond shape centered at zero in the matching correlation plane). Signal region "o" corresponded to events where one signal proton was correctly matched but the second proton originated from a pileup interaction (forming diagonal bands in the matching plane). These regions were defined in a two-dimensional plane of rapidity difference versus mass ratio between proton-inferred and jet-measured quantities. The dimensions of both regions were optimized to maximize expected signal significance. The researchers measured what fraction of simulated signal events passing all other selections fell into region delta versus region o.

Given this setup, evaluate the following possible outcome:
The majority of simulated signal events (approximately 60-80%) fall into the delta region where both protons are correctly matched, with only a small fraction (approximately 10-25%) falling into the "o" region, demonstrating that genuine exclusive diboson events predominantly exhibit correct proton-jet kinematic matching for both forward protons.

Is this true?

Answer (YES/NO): NO